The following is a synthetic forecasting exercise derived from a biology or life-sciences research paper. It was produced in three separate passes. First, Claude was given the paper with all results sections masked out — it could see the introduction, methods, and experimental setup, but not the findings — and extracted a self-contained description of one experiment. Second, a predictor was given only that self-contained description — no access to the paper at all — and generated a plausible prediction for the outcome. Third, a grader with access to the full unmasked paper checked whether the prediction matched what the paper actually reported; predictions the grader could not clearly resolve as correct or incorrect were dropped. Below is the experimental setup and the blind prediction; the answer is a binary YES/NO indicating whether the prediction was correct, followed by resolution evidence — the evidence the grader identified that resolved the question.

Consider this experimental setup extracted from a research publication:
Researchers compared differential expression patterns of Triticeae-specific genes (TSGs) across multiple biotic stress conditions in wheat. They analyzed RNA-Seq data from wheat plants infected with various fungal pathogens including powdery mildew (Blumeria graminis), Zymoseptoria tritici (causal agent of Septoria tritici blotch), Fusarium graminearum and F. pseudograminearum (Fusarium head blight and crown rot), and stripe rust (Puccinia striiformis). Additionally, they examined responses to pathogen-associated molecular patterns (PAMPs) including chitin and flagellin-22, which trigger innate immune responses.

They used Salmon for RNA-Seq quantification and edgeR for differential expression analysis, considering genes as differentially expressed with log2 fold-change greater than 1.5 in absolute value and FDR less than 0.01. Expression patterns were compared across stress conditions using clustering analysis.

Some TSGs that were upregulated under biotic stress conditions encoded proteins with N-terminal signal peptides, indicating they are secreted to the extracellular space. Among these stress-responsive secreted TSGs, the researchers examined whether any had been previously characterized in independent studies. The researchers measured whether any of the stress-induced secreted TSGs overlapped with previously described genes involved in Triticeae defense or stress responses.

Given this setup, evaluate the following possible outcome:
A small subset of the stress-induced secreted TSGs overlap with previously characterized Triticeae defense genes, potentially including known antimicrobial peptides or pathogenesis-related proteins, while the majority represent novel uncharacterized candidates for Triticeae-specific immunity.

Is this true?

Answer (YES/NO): YES